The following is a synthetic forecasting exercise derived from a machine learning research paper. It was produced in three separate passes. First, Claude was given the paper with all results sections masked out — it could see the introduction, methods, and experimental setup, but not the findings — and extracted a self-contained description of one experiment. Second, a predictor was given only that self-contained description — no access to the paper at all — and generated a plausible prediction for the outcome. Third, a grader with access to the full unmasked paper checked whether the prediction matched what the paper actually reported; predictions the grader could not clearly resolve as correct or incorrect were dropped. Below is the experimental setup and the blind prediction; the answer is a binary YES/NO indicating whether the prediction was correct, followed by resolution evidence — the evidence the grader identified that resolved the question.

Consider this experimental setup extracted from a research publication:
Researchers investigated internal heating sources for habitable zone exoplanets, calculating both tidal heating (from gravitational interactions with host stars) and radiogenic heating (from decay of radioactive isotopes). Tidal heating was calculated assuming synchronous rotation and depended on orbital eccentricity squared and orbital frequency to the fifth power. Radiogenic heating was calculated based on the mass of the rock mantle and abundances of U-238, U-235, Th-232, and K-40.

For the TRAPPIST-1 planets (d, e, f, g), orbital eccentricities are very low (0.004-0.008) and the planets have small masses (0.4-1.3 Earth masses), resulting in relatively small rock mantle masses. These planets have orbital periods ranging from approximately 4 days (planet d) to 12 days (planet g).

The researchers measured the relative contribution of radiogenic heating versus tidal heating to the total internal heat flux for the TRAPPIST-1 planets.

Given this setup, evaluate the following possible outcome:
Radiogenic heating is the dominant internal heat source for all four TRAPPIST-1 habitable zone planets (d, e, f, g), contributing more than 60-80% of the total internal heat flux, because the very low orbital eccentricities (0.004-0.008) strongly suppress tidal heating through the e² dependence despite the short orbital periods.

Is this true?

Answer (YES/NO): NO